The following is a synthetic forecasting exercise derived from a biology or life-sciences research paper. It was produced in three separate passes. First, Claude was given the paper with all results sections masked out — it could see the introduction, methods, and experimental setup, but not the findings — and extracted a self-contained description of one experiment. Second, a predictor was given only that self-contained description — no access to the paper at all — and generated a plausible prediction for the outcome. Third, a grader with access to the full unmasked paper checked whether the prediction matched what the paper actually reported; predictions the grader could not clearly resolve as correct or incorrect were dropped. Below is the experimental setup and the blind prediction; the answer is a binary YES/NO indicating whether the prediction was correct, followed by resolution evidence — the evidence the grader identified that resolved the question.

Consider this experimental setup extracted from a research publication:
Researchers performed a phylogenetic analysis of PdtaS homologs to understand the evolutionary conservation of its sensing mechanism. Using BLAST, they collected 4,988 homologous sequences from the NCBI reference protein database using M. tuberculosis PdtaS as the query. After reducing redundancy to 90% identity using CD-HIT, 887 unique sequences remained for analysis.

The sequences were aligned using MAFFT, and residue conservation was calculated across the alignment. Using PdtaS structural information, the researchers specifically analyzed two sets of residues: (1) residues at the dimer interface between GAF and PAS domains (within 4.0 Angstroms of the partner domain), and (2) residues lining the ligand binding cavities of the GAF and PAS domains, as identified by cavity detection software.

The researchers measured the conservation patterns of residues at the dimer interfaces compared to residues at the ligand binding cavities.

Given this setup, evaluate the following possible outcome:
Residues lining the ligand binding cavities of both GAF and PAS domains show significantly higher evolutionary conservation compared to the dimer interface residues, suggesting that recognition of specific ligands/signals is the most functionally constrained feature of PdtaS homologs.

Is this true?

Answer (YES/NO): NO